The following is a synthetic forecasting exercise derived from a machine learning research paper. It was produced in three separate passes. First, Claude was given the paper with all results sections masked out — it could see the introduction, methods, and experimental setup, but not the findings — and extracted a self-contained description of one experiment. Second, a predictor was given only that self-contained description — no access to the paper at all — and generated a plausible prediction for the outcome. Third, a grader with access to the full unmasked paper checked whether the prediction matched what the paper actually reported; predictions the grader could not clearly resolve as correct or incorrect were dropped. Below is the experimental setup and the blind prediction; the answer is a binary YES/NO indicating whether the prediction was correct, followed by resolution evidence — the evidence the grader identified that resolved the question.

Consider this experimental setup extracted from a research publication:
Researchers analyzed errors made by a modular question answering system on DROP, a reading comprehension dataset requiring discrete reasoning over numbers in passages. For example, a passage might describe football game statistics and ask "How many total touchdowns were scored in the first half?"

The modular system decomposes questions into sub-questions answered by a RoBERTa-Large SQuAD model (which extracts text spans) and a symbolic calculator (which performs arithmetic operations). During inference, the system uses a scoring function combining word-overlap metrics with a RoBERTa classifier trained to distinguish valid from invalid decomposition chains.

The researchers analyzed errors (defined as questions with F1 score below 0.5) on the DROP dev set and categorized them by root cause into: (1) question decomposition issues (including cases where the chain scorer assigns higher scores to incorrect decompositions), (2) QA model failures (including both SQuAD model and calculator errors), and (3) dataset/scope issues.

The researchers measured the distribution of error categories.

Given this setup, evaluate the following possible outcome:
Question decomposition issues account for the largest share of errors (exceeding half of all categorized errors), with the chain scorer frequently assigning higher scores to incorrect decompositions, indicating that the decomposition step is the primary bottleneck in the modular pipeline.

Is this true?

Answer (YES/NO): YES